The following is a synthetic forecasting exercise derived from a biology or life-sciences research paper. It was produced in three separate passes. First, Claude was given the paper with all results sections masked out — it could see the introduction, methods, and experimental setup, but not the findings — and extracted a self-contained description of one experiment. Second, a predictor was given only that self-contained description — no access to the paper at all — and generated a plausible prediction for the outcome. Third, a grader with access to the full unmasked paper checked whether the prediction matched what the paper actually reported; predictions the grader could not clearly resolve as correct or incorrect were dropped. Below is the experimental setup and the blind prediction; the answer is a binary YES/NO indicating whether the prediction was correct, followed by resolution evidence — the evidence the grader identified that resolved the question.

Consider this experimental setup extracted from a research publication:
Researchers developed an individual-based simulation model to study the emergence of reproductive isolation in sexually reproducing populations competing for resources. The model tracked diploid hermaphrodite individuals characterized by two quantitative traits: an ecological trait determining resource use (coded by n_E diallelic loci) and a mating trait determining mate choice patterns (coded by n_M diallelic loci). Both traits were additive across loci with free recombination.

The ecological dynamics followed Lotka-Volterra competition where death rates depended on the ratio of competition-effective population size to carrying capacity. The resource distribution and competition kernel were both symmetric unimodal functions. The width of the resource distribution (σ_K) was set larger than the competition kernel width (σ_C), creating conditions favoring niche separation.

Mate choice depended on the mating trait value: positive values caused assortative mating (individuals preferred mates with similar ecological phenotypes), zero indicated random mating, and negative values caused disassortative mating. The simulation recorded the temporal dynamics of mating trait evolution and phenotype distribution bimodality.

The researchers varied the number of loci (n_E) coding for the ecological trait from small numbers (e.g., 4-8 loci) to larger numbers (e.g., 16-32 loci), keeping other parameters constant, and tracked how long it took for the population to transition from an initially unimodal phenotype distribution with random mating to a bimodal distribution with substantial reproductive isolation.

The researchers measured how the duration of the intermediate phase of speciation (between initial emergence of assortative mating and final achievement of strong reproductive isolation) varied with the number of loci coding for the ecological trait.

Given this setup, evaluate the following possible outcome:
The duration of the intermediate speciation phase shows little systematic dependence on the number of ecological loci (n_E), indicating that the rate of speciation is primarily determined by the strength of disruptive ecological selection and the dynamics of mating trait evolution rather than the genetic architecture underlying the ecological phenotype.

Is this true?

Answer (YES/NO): NO